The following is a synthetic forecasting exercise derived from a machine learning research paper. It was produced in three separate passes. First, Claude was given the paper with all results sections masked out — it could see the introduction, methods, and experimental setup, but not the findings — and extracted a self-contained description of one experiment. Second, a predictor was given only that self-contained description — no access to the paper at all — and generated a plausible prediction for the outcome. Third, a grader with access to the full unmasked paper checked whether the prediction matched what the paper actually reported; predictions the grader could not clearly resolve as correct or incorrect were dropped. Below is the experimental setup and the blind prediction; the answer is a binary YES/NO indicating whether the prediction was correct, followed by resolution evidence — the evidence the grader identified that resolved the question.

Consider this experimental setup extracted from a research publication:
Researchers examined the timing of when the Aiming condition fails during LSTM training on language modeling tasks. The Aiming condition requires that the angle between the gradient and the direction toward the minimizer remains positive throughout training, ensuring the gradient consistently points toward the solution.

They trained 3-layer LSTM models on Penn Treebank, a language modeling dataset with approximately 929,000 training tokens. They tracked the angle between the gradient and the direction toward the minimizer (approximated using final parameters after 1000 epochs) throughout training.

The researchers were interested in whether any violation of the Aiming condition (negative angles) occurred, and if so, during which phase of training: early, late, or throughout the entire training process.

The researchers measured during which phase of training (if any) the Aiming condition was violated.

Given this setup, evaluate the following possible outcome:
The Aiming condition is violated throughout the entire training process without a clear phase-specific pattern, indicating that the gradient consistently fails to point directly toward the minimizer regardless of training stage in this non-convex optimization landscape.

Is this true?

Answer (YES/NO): NO